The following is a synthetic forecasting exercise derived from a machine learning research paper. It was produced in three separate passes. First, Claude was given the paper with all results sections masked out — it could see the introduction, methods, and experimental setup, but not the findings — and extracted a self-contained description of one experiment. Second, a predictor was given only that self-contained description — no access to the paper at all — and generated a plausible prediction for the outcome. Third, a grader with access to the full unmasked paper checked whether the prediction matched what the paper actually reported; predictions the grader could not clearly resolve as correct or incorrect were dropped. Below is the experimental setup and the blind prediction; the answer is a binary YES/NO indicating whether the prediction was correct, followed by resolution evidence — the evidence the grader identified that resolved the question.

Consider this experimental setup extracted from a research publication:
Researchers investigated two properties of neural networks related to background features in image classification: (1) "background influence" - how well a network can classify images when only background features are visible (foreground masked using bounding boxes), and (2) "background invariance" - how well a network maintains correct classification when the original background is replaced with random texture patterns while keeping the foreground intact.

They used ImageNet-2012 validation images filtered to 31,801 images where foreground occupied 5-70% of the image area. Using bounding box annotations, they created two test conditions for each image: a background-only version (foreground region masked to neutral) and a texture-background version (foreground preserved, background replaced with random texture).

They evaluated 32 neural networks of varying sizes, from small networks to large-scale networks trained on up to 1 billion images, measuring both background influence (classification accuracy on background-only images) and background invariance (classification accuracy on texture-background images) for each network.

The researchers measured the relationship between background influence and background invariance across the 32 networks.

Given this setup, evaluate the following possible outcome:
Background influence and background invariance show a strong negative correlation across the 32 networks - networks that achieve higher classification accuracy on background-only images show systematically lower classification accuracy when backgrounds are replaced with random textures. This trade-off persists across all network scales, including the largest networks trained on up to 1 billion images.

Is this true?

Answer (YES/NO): NO